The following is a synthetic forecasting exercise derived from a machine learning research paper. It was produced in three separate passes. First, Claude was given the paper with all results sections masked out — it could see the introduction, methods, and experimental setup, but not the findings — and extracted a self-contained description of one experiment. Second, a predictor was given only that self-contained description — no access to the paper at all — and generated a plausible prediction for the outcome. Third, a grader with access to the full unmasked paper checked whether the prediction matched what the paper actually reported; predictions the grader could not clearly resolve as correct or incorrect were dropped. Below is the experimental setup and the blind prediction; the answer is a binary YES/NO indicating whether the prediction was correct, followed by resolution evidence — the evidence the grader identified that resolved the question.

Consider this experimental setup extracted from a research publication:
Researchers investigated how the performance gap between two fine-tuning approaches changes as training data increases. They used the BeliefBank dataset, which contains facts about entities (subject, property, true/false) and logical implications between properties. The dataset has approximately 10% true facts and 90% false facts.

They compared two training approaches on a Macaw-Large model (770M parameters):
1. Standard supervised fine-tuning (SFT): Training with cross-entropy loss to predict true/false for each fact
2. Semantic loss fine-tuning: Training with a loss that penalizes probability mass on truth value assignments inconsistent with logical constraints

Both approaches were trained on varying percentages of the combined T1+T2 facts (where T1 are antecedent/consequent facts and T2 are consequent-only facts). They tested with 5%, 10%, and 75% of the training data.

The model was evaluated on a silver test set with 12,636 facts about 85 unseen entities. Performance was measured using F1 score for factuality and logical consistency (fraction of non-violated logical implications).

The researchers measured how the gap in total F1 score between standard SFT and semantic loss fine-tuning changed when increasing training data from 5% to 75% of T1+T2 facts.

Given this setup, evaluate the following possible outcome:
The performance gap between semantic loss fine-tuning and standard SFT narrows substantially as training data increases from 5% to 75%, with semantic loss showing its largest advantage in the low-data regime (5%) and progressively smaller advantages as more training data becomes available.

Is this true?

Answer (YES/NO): YES